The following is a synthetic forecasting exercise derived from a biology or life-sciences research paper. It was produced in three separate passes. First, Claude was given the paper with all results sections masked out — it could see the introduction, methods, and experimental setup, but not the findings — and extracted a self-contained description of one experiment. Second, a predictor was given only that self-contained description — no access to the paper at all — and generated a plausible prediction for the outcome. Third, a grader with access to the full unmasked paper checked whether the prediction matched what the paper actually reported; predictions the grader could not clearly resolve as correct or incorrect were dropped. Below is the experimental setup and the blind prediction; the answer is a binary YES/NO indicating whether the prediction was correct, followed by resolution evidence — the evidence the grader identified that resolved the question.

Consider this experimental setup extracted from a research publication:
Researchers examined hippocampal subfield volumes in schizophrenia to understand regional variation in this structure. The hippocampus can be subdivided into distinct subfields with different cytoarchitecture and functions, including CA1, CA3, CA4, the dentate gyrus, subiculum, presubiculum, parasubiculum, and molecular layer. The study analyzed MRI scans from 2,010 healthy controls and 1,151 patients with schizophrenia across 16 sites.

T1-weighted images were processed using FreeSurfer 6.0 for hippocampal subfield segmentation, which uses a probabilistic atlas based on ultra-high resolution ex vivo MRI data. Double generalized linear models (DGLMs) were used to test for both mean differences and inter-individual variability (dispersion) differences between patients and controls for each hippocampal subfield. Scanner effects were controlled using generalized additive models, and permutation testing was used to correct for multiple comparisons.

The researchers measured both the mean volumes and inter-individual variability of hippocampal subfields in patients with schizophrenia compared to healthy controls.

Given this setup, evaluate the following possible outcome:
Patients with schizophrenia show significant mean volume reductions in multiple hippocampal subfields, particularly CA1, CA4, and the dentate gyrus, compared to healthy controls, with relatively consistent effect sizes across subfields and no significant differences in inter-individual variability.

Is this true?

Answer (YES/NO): NO